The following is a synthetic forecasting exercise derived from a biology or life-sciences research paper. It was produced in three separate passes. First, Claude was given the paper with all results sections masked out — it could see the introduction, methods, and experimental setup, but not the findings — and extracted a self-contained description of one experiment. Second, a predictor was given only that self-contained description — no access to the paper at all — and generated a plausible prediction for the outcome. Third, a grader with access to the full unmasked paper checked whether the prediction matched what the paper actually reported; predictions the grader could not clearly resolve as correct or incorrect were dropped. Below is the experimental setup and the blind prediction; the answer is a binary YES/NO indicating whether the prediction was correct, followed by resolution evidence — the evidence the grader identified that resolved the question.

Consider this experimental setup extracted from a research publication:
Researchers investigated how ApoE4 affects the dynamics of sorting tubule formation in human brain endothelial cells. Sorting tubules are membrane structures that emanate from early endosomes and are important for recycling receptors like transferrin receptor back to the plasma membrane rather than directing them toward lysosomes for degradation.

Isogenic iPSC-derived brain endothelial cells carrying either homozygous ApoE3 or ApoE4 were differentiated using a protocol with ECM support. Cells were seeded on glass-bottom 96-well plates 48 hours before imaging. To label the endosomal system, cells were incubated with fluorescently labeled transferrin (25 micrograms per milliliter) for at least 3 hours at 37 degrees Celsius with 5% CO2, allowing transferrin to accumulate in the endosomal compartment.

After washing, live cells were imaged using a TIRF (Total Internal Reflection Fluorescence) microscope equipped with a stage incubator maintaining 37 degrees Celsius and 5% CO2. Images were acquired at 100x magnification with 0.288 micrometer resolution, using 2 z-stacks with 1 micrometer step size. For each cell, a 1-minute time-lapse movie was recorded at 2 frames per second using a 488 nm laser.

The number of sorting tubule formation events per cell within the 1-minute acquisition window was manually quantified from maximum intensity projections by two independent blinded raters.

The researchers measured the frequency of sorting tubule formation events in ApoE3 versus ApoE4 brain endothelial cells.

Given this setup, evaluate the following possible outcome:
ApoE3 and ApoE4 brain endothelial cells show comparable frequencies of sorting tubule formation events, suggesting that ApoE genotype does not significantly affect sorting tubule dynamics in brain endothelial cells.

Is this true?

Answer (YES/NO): NO